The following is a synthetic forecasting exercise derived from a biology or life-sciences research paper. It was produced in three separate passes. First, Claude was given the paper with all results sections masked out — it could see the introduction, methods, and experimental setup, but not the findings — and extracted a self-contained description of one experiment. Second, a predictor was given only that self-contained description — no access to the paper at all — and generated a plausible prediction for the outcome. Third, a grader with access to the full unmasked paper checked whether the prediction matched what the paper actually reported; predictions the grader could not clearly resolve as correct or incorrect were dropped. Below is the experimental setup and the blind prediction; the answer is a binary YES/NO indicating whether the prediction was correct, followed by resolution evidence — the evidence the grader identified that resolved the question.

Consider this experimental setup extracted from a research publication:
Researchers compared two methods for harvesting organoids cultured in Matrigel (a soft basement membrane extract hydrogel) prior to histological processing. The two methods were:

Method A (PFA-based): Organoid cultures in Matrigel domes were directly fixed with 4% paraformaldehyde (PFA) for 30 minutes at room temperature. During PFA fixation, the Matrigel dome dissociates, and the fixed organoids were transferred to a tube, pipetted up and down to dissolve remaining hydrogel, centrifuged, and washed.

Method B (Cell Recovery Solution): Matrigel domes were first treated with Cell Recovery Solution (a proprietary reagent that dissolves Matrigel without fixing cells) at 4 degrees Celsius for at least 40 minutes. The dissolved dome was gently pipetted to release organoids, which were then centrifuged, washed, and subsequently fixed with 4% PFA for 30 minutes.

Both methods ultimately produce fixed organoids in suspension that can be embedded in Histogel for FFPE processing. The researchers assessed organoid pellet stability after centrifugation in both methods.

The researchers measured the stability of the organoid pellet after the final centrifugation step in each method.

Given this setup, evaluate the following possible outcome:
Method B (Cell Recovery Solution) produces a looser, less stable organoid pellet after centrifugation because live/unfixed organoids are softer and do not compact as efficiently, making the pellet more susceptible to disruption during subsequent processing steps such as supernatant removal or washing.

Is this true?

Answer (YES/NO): YES